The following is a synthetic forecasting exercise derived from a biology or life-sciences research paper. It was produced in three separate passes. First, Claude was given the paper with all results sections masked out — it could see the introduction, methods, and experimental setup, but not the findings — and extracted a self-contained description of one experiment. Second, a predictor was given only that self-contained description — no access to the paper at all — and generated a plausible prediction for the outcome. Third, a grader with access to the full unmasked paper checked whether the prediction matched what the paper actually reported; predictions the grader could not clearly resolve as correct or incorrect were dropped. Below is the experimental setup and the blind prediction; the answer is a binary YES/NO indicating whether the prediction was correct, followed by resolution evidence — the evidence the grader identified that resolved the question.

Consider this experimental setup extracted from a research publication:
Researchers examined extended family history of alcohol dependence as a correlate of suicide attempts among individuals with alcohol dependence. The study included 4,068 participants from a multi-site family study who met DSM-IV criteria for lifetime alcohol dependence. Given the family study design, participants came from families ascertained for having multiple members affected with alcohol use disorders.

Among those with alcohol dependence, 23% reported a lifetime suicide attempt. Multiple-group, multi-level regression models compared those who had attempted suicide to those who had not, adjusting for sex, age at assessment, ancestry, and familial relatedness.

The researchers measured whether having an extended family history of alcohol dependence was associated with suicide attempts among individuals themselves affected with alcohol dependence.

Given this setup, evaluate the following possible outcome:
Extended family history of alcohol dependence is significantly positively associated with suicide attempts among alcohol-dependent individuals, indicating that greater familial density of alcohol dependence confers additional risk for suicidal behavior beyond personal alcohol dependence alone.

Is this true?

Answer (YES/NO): YES